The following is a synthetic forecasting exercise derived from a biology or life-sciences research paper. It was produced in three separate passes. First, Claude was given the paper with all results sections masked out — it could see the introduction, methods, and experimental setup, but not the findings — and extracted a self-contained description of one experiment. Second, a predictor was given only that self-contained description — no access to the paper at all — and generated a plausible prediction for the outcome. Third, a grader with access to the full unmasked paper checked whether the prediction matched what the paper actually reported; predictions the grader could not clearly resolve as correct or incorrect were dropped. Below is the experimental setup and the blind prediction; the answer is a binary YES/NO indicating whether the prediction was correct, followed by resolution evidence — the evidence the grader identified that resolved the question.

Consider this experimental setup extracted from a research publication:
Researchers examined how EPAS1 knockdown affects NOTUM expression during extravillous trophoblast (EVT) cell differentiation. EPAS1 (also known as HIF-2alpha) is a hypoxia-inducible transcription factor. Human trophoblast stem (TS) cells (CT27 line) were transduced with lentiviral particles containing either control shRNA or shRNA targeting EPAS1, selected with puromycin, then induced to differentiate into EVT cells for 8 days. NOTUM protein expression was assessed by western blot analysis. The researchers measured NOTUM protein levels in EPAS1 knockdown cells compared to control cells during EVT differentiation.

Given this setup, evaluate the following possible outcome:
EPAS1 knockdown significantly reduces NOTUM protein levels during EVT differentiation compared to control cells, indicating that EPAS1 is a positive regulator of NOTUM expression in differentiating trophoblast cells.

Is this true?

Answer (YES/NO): YES